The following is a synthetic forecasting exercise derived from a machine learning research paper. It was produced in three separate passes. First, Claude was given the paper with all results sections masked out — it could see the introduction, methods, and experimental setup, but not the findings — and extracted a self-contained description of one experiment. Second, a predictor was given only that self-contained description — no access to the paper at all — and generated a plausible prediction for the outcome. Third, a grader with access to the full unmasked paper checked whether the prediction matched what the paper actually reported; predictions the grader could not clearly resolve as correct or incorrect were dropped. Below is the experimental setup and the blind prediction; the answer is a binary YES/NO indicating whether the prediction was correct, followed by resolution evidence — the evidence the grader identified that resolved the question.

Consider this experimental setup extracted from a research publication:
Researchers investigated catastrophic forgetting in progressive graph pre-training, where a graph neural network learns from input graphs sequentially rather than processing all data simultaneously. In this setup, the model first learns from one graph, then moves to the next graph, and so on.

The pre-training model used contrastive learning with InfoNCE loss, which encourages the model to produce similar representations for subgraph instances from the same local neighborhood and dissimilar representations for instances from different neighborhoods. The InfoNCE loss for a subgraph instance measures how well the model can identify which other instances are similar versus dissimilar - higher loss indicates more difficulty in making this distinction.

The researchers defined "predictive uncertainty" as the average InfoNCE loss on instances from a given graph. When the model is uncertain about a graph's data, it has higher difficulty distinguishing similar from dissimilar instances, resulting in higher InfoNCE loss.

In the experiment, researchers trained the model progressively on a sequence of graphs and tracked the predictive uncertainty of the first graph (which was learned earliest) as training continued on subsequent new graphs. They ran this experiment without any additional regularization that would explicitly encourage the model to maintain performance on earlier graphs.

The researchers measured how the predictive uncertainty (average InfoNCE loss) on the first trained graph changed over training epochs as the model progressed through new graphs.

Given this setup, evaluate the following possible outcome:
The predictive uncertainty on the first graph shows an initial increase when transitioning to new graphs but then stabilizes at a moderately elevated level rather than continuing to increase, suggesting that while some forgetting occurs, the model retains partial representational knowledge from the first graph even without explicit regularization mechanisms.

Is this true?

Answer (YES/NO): NO